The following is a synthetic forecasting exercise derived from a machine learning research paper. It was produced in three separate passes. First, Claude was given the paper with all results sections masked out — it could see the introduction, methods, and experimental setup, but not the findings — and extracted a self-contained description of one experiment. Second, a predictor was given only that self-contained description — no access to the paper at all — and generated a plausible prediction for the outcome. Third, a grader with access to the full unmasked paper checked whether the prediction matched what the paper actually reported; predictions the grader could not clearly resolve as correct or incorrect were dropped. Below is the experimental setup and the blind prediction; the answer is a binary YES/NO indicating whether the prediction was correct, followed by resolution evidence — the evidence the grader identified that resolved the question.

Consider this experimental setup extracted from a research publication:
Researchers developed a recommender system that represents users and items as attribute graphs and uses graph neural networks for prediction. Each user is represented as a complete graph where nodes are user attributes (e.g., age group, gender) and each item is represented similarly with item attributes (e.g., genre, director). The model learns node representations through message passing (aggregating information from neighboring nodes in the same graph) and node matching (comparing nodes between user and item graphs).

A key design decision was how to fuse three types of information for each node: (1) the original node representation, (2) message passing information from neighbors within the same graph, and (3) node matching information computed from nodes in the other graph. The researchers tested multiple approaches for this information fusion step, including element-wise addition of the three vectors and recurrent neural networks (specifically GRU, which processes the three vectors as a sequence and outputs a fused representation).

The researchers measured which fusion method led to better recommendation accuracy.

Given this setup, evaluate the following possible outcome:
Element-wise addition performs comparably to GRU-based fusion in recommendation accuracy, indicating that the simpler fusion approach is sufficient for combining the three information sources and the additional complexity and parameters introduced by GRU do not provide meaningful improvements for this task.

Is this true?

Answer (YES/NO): NO